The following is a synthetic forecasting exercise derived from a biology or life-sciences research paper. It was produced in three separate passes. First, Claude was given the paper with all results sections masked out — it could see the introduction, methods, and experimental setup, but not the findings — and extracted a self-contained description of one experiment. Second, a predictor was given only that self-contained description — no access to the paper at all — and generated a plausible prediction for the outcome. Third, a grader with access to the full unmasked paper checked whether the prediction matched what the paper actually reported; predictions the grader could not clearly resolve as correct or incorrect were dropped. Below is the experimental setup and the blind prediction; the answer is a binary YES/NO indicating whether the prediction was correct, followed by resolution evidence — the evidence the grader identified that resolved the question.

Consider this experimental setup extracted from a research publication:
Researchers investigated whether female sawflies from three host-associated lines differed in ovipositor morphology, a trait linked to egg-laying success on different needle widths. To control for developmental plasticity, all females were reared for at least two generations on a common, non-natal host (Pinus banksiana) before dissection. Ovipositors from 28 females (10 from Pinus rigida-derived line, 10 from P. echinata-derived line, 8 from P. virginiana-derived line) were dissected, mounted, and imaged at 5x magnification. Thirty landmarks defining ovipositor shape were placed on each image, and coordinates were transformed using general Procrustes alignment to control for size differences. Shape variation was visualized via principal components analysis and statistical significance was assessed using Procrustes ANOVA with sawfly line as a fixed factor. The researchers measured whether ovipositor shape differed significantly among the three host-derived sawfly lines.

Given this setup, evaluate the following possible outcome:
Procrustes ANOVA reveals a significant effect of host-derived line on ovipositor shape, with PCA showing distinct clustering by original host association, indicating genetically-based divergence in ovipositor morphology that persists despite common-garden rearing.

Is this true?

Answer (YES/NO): NO